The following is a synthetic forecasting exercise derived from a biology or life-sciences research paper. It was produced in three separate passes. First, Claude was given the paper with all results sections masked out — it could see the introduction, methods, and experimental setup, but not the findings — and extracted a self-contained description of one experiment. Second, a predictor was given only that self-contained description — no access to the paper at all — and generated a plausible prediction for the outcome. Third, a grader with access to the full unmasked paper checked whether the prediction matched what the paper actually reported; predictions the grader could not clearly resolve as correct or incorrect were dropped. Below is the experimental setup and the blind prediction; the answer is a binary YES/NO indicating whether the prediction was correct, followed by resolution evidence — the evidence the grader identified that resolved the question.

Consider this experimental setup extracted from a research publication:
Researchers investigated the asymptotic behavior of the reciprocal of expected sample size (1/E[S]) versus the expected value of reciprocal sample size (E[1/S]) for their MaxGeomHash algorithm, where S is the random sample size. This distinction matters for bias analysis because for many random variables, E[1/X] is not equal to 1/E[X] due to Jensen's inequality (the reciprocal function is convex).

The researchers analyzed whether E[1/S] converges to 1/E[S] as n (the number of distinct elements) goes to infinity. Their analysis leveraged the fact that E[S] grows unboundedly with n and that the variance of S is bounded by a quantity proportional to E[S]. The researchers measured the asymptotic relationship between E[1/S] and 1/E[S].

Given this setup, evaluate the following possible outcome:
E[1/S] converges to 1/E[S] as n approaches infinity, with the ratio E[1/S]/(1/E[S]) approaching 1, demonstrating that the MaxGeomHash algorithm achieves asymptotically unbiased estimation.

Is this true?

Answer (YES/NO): YES